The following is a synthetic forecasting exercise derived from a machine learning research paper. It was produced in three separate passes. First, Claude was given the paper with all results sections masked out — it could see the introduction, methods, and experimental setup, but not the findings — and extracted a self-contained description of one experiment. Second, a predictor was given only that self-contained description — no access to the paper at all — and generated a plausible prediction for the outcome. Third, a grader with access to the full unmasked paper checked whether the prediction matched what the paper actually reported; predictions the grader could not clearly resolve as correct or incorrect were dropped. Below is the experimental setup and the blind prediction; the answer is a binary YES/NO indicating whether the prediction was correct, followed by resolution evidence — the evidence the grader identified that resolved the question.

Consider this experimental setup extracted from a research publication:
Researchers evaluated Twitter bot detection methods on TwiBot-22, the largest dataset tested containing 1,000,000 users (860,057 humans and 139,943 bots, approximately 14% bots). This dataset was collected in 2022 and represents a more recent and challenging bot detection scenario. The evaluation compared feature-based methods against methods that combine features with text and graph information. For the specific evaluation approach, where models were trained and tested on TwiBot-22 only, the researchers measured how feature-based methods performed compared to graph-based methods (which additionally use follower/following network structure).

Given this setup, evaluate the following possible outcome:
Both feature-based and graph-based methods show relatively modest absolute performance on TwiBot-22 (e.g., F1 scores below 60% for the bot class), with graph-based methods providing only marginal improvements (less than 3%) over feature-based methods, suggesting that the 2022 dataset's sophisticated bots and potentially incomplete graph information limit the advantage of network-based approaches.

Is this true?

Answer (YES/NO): NO